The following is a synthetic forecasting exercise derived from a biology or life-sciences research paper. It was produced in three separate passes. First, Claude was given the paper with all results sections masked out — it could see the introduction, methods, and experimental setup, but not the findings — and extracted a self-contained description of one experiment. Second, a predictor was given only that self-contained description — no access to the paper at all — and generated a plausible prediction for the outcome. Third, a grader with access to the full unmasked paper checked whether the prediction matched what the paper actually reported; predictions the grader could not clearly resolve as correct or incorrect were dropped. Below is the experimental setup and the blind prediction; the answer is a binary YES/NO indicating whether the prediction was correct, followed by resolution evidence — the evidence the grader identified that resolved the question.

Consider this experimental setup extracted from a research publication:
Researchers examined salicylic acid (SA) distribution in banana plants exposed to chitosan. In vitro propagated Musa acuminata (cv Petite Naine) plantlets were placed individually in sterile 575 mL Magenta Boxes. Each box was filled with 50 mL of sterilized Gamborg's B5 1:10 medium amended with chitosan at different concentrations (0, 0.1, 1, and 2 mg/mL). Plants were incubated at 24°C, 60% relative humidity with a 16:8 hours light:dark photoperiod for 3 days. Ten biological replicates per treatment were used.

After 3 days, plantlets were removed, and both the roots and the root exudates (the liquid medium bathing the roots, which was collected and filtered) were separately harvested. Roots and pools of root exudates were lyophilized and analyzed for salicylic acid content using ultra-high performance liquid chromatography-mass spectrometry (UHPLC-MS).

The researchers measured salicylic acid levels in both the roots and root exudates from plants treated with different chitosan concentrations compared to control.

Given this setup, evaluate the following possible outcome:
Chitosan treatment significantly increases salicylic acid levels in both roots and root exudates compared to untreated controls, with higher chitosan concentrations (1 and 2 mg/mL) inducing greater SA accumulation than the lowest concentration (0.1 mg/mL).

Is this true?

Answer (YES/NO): NO